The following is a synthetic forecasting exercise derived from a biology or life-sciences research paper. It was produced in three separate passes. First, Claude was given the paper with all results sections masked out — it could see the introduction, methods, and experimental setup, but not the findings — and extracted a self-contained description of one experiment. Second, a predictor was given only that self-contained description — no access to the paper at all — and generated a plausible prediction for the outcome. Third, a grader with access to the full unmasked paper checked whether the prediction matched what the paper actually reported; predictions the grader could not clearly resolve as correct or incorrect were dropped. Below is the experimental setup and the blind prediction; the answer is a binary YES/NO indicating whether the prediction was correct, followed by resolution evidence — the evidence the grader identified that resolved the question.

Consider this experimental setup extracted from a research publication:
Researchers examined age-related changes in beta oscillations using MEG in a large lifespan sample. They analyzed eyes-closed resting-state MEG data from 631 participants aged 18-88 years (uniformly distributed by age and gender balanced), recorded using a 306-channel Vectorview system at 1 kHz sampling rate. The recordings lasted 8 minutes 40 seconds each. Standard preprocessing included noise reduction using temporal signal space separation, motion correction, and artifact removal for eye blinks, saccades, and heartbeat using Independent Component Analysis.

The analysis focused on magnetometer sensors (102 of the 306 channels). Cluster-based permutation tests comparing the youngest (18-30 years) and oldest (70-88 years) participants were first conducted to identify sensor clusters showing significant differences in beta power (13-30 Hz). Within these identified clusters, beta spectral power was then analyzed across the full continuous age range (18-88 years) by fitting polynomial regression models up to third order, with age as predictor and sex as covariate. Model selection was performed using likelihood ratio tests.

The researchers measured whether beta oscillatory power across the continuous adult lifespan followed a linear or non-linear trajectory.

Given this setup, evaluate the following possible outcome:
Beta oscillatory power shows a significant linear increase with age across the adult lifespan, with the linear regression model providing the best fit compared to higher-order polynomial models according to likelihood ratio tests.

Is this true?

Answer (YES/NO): NO